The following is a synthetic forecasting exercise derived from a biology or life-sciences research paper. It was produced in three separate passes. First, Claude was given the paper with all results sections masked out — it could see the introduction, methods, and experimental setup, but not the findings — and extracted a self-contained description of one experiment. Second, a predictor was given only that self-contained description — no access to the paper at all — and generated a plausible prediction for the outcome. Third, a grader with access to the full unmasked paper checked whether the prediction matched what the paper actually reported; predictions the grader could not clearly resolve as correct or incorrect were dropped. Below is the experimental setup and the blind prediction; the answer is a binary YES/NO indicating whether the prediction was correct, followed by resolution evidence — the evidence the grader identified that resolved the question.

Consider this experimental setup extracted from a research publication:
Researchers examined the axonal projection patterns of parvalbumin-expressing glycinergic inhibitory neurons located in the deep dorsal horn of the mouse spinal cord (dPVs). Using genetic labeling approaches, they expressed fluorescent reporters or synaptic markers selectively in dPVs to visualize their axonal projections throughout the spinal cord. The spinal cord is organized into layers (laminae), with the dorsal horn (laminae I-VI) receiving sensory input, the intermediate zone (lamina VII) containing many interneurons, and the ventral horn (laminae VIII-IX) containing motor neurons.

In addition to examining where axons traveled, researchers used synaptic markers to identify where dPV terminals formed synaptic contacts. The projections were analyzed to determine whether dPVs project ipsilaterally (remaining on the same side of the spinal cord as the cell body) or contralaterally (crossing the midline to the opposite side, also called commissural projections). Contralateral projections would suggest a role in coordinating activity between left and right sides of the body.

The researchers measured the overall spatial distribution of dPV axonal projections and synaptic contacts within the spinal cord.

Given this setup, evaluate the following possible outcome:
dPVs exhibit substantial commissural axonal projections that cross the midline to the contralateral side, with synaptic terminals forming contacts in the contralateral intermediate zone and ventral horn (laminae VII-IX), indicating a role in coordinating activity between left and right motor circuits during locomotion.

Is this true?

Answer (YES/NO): NO